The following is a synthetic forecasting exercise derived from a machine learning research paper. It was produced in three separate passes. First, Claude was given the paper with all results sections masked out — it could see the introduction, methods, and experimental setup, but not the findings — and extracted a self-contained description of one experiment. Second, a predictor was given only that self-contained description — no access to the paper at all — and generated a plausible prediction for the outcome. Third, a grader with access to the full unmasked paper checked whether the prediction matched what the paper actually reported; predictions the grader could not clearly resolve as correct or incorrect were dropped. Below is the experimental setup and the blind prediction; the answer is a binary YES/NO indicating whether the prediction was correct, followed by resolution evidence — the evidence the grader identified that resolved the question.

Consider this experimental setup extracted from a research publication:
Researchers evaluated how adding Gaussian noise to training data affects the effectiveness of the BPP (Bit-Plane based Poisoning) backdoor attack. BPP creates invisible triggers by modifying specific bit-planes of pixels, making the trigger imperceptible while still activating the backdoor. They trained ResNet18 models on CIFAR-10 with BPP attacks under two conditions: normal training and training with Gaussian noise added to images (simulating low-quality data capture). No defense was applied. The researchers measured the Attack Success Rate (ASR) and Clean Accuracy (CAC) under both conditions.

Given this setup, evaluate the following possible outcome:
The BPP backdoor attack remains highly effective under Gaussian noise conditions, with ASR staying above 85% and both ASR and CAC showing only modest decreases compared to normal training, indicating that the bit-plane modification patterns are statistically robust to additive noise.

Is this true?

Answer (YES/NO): NO